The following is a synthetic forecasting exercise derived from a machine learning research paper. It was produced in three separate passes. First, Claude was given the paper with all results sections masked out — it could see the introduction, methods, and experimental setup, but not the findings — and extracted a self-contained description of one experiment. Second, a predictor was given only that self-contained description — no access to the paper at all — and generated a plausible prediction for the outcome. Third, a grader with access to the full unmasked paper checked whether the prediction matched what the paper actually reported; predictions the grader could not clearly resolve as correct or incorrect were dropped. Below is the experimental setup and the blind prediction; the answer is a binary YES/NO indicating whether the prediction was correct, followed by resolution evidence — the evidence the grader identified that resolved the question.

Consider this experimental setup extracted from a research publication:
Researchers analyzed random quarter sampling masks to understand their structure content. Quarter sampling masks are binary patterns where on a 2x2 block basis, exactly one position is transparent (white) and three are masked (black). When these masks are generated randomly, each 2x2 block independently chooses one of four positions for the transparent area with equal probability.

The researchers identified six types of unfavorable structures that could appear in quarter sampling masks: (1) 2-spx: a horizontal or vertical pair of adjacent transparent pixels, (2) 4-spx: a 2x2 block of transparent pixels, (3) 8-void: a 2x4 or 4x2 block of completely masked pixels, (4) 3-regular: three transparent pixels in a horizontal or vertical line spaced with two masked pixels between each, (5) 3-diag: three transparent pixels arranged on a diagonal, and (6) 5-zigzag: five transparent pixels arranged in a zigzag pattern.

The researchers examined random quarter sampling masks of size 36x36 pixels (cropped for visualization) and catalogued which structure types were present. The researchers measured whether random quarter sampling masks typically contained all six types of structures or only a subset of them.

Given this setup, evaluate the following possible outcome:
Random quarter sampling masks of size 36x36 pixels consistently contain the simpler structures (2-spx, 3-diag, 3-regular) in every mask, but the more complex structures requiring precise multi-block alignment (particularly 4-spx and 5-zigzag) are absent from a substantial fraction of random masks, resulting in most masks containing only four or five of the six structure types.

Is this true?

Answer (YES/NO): NO